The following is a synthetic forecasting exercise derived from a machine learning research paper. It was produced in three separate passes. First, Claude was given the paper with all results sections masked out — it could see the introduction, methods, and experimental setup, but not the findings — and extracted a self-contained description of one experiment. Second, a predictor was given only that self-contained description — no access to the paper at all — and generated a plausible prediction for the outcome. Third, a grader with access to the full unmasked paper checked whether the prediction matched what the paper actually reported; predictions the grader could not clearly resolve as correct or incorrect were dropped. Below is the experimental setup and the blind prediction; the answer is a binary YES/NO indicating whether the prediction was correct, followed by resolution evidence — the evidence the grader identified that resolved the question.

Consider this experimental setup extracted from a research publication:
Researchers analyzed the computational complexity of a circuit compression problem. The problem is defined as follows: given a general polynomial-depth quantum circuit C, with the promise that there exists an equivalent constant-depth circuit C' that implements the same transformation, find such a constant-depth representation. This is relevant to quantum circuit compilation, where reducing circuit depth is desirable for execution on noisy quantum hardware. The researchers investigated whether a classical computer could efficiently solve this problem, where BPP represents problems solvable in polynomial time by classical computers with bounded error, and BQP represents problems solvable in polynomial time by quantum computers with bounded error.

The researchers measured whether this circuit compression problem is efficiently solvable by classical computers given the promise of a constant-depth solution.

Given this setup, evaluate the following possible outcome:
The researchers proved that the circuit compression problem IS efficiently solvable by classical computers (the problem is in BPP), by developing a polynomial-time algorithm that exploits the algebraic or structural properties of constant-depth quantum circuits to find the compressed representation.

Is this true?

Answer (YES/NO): NO